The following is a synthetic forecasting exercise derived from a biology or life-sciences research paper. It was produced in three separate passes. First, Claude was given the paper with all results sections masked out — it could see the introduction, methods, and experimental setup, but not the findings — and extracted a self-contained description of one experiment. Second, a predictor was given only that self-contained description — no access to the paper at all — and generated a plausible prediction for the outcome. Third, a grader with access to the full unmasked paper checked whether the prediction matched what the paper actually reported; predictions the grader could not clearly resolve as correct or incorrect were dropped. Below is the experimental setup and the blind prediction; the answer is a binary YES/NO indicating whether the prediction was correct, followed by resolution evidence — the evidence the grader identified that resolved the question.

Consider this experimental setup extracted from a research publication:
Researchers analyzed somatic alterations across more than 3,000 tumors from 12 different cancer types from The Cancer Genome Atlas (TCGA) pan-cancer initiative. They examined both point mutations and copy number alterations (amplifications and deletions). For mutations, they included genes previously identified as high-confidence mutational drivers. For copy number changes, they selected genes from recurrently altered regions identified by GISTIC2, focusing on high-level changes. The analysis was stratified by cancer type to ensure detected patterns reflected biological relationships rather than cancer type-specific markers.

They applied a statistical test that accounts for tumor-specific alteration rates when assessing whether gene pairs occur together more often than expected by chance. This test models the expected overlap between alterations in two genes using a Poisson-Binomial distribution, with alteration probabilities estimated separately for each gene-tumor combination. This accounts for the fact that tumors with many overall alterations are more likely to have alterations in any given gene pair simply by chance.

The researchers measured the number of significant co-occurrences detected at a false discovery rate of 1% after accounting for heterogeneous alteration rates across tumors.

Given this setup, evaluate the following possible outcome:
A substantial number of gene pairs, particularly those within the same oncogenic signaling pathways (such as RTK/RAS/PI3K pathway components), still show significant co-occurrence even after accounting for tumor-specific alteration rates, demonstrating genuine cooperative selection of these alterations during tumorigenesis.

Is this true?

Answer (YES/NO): NO